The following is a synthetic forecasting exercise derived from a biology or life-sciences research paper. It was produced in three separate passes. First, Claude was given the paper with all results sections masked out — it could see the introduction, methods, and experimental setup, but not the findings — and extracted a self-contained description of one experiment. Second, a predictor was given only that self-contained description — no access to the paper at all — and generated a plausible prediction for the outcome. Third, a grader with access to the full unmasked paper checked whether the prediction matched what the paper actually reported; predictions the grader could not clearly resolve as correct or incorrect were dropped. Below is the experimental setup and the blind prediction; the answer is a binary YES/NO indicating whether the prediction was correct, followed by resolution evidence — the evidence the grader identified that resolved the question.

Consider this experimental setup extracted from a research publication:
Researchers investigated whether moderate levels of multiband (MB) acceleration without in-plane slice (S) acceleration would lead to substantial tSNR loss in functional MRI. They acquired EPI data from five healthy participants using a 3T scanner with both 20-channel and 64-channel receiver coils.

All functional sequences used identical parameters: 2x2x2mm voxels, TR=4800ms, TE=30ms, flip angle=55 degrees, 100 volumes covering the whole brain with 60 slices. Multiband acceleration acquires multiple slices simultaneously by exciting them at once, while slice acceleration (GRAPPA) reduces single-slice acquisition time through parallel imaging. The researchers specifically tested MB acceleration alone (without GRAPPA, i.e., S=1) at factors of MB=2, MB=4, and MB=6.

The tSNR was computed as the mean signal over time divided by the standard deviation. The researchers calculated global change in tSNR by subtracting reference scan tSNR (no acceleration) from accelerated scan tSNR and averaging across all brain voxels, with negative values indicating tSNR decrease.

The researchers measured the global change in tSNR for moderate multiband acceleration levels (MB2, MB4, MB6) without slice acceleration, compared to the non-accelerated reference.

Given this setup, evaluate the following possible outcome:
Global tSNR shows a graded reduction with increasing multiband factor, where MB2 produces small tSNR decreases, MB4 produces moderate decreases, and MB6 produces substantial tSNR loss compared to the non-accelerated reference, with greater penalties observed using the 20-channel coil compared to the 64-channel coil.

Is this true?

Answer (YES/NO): NO